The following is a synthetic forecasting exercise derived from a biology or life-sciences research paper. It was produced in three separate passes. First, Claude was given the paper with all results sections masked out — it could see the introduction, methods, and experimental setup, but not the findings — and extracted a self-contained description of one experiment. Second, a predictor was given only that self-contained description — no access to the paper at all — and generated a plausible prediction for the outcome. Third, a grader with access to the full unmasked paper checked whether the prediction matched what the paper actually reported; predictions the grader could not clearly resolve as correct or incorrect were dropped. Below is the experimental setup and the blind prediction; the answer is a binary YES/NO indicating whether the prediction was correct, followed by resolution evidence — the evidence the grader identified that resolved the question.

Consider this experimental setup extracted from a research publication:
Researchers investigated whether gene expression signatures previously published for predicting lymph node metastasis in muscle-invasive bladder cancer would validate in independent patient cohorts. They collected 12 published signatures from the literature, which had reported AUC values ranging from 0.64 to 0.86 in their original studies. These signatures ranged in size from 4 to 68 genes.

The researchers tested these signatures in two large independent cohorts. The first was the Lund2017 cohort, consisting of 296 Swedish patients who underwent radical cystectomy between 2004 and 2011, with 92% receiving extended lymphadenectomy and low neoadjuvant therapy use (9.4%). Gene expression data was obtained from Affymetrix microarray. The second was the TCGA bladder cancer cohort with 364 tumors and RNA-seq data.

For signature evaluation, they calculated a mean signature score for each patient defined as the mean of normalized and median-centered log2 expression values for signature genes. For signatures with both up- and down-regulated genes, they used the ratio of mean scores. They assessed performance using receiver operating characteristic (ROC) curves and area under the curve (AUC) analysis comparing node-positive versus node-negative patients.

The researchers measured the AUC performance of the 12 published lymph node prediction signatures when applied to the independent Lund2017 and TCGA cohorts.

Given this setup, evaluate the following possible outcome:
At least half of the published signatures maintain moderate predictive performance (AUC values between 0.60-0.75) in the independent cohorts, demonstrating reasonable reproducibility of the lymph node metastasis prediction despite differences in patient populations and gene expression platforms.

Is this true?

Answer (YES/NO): NO